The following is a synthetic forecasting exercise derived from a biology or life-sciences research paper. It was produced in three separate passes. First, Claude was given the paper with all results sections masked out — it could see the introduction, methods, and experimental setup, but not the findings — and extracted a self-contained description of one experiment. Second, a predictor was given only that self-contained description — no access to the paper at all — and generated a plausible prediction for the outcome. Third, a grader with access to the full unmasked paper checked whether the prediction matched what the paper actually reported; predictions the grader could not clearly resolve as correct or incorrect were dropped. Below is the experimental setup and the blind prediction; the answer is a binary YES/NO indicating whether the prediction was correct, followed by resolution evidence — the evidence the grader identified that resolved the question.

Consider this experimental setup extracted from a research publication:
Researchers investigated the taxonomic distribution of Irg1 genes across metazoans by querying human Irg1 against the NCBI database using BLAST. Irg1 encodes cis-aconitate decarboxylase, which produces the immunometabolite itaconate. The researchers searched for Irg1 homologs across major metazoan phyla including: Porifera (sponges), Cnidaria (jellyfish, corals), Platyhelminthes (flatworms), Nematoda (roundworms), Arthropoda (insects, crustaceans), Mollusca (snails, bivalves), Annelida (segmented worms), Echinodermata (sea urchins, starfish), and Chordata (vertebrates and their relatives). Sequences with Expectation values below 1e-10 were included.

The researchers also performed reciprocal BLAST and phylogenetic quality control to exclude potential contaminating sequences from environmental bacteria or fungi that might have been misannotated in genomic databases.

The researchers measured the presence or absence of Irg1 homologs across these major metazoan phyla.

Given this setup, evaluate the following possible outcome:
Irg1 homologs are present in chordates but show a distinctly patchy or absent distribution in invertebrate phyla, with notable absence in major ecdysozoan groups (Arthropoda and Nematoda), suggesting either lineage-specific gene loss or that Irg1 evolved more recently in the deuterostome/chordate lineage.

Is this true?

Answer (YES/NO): YES